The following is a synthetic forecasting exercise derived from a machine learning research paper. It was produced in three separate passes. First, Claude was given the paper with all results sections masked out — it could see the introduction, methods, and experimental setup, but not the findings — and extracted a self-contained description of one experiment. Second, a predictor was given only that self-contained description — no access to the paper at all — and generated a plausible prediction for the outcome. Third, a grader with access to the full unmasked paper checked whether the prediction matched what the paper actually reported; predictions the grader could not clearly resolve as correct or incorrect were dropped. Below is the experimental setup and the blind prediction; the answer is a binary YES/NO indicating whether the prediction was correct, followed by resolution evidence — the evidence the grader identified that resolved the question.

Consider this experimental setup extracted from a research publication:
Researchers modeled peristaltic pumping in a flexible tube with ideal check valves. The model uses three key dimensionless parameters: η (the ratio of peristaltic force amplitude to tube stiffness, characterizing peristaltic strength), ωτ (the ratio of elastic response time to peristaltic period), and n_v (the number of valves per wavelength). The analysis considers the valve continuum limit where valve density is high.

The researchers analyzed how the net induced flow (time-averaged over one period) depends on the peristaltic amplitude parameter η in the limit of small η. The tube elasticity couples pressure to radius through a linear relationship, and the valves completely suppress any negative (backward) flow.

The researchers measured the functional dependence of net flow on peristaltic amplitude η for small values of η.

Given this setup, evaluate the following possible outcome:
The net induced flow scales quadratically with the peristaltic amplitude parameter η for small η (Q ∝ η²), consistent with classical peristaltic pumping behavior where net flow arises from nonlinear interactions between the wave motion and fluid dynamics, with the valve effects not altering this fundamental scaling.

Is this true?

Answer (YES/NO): NO